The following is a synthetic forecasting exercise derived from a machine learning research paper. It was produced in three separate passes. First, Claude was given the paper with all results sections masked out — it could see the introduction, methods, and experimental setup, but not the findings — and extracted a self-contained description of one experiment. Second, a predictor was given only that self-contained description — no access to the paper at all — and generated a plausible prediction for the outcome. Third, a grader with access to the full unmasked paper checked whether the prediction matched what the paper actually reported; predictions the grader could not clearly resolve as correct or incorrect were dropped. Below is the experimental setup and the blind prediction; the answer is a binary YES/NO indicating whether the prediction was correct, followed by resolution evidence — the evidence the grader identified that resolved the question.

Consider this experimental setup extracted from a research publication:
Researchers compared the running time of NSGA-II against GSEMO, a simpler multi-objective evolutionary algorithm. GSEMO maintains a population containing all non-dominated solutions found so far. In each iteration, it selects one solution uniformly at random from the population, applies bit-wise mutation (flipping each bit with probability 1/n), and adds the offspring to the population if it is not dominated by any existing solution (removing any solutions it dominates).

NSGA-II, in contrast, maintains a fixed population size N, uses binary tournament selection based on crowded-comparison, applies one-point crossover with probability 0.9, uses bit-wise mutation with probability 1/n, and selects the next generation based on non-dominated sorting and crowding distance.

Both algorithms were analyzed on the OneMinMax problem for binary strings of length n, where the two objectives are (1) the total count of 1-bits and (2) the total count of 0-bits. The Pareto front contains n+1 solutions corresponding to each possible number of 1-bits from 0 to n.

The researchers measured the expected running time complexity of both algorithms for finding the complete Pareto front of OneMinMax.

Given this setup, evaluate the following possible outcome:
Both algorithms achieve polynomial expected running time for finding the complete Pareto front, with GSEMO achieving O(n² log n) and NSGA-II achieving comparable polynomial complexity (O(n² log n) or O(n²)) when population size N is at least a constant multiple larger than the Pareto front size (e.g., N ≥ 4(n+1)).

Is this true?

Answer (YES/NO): YES